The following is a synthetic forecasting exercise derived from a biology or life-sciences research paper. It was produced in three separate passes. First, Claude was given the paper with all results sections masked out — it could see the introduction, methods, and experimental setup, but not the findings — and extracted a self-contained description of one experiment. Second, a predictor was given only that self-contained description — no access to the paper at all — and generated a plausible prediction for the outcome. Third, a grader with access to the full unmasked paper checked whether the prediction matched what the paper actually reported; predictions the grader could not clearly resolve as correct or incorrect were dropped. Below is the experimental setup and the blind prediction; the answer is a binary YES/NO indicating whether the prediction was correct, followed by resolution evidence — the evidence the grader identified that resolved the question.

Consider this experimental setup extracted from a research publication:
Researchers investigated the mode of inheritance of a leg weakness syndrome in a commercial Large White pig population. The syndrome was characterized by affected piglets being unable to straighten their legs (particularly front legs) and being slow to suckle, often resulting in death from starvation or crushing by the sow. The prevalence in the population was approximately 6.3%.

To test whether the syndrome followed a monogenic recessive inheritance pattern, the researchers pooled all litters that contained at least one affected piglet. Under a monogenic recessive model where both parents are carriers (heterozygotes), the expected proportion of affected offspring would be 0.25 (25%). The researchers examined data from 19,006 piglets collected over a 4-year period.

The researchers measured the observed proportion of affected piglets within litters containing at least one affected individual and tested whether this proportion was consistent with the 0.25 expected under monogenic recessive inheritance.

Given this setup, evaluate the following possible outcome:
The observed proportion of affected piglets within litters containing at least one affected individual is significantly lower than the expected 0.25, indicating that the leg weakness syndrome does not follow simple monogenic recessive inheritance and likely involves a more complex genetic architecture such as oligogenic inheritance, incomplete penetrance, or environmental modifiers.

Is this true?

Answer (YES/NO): NO